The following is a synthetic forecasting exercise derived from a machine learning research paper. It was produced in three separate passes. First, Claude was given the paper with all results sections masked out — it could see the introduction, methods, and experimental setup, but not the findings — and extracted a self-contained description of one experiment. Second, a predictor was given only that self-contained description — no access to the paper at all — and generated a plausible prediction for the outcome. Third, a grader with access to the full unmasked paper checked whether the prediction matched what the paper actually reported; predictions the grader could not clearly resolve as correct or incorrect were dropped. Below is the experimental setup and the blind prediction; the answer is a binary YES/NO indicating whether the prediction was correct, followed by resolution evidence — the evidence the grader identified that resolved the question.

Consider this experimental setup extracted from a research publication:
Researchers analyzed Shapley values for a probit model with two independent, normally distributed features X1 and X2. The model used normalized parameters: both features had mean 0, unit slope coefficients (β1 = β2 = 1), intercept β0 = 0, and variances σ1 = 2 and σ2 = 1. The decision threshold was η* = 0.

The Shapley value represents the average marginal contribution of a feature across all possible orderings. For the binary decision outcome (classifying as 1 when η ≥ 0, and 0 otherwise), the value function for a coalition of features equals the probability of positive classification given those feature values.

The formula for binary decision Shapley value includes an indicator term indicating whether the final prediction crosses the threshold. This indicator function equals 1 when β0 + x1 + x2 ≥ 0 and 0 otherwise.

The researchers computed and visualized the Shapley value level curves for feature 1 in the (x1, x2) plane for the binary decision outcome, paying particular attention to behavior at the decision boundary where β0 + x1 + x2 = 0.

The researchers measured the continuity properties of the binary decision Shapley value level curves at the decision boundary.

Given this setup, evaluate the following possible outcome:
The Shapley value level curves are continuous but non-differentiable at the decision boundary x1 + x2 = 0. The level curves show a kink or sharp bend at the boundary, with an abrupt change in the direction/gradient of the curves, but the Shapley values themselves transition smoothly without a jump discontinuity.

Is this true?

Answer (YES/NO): NO